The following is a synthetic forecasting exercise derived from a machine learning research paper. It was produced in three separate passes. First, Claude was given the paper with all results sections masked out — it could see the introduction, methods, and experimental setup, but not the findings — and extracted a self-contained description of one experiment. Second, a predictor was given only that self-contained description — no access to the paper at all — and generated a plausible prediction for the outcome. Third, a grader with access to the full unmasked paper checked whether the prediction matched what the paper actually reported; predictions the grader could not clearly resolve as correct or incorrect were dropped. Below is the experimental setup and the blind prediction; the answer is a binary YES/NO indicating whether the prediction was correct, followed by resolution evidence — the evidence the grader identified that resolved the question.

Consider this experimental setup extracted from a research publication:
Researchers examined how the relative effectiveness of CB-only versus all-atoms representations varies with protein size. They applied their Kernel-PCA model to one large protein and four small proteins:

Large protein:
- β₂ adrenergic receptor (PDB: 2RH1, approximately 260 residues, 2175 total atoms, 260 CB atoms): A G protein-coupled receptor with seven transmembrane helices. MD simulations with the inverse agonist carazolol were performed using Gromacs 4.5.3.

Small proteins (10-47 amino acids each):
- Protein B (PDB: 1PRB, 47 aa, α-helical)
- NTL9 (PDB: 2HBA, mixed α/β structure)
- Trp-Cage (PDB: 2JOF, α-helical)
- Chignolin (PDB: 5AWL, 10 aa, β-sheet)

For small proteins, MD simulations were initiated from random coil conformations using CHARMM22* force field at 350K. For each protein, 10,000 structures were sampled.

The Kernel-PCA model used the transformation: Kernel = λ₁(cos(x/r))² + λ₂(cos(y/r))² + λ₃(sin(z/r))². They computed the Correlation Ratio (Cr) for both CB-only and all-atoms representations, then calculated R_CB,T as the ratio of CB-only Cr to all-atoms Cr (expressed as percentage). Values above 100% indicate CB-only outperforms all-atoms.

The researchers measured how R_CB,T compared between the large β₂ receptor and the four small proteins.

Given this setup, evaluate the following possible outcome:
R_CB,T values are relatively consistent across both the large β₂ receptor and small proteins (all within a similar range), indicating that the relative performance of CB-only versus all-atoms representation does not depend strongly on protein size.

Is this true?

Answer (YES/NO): NO